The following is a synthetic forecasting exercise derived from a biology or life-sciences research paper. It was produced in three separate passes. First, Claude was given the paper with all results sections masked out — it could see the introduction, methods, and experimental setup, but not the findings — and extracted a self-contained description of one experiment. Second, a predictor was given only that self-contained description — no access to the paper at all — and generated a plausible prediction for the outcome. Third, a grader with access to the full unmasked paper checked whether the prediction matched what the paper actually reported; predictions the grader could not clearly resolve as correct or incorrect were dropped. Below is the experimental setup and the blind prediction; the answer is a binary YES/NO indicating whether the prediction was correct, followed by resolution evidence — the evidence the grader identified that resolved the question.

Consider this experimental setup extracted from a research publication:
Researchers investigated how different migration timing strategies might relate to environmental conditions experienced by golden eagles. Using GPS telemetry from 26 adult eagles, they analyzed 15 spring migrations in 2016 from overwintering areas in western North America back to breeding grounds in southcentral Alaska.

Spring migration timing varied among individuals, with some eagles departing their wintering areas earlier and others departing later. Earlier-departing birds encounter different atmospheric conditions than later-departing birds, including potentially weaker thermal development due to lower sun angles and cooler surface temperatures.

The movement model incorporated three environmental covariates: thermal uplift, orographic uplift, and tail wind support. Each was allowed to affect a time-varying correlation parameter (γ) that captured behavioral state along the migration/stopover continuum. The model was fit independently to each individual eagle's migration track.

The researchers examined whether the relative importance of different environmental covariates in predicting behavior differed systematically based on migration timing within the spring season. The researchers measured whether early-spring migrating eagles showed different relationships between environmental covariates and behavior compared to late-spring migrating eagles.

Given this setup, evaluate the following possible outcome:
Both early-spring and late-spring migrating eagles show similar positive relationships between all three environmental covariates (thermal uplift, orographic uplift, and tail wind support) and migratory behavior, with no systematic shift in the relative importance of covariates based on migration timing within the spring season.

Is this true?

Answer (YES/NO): NO